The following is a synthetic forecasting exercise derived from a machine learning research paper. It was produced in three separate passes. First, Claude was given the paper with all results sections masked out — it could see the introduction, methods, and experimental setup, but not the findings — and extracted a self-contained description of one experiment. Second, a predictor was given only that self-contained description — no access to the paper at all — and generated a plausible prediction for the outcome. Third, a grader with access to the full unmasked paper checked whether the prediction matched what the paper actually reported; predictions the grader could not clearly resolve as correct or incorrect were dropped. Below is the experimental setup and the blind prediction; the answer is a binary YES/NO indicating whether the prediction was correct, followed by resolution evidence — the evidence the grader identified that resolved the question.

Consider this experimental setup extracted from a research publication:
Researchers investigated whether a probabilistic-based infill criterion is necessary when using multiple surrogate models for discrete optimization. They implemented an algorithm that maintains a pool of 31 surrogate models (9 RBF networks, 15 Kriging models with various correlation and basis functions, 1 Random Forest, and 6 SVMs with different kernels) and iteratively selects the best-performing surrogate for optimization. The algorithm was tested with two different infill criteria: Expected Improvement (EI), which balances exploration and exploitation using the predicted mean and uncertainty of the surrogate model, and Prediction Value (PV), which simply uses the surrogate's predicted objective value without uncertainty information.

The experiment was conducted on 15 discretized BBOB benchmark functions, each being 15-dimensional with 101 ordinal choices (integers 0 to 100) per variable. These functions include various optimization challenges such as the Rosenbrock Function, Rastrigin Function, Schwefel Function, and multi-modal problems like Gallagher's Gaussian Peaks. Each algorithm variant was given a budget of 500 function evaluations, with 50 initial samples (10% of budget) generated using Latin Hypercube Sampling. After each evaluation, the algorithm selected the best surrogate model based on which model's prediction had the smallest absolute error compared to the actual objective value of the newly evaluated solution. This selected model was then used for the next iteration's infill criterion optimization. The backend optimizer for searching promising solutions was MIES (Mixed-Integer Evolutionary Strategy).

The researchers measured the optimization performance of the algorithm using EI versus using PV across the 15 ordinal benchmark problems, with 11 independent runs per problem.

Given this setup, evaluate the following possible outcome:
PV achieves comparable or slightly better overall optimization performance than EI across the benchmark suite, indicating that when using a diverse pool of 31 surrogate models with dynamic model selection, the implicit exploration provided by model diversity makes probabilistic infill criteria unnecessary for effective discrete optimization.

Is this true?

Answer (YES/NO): NO